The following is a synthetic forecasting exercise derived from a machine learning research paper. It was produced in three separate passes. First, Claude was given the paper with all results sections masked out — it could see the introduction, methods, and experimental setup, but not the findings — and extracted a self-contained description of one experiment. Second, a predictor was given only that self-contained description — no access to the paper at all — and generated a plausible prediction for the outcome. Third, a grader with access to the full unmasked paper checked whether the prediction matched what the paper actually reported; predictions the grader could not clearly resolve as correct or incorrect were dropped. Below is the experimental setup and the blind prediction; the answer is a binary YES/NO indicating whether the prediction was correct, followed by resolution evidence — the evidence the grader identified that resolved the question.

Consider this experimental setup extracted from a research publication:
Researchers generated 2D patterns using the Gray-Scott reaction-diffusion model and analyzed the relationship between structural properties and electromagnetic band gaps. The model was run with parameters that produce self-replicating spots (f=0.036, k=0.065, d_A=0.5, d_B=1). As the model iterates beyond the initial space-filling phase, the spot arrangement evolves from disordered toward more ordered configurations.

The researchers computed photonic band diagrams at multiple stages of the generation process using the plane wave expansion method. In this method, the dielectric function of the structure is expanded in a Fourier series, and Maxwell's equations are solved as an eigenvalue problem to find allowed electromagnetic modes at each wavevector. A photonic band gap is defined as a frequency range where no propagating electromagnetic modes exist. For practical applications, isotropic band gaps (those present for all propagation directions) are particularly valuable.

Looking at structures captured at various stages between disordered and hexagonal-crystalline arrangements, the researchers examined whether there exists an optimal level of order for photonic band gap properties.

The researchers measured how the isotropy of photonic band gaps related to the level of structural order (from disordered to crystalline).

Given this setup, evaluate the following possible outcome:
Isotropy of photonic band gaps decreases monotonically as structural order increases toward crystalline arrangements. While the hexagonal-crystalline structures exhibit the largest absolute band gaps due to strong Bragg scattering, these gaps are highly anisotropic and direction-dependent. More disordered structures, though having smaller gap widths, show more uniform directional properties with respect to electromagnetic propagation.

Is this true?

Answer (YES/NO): YES